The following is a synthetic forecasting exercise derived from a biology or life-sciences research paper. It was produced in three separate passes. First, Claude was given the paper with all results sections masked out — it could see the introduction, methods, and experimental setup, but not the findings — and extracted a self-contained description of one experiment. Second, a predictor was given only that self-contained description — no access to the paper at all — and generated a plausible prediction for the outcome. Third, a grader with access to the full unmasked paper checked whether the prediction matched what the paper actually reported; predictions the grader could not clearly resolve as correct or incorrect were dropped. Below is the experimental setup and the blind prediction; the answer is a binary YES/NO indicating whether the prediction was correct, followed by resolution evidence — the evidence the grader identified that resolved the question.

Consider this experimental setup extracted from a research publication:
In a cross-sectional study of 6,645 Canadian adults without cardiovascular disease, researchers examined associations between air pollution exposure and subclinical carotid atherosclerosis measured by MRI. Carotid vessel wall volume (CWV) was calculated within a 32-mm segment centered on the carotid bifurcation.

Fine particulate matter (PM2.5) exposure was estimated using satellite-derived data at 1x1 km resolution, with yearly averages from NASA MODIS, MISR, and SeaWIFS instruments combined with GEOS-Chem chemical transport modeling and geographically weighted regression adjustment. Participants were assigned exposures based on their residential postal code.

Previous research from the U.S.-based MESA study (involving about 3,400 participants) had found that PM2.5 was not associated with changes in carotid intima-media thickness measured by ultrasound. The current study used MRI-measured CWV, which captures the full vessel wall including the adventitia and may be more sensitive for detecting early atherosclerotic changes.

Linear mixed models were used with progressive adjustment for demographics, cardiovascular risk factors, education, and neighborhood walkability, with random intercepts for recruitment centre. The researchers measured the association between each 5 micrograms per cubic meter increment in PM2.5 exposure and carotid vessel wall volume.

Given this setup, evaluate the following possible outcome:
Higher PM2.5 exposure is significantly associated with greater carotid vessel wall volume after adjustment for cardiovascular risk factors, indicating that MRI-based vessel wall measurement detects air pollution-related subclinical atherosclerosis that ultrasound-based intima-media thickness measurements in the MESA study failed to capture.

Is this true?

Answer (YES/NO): NO